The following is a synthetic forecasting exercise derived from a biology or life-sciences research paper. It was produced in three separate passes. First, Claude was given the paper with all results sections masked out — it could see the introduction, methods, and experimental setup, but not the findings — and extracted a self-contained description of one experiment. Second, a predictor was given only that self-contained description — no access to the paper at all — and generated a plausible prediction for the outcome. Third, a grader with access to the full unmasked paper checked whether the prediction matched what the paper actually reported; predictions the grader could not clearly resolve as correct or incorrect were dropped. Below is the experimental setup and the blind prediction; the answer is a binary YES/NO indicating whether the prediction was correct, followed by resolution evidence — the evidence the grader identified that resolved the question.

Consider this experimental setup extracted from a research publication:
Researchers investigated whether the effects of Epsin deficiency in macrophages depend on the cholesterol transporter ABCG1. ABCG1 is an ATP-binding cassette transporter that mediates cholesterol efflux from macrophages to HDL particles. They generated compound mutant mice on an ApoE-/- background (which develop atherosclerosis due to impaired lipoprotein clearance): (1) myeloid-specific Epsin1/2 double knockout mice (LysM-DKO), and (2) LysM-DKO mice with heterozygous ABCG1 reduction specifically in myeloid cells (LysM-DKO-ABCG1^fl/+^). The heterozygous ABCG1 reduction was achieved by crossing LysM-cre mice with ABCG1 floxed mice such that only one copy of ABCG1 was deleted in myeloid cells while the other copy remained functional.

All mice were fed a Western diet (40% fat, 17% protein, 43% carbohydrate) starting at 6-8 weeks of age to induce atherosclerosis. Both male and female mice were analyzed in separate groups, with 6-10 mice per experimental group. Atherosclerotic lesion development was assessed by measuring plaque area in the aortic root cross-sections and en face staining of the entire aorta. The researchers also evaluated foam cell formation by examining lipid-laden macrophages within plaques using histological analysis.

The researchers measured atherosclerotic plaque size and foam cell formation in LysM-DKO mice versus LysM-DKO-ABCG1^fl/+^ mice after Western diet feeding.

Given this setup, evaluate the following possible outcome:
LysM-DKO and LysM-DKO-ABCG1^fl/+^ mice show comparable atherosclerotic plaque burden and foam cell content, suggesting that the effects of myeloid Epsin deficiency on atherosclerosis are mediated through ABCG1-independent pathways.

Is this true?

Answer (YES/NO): NO